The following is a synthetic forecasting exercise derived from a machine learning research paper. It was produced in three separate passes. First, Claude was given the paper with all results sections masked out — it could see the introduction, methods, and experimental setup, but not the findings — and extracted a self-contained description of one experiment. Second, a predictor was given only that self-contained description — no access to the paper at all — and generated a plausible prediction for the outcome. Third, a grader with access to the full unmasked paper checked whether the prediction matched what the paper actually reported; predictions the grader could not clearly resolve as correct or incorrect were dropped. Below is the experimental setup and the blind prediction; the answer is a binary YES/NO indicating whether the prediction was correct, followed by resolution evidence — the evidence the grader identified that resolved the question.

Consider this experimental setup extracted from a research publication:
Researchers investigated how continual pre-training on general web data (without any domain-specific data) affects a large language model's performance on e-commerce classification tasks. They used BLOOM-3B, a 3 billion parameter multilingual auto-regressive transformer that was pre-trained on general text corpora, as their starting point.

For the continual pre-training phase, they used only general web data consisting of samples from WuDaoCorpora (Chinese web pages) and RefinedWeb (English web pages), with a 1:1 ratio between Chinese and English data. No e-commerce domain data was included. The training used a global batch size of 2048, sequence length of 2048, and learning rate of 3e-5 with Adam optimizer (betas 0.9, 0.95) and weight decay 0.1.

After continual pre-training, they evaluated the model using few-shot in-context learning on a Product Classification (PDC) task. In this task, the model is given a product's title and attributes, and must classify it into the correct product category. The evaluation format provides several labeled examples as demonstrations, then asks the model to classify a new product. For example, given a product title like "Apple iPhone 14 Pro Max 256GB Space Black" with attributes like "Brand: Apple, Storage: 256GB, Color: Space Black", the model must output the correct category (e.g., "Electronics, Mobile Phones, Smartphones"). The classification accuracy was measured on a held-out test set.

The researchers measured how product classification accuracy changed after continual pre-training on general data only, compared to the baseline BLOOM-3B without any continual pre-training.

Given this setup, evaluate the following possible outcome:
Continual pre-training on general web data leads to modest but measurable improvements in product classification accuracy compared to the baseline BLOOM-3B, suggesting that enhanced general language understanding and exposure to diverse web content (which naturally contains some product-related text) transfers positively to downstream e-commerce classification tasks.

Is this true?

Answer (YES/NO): NO